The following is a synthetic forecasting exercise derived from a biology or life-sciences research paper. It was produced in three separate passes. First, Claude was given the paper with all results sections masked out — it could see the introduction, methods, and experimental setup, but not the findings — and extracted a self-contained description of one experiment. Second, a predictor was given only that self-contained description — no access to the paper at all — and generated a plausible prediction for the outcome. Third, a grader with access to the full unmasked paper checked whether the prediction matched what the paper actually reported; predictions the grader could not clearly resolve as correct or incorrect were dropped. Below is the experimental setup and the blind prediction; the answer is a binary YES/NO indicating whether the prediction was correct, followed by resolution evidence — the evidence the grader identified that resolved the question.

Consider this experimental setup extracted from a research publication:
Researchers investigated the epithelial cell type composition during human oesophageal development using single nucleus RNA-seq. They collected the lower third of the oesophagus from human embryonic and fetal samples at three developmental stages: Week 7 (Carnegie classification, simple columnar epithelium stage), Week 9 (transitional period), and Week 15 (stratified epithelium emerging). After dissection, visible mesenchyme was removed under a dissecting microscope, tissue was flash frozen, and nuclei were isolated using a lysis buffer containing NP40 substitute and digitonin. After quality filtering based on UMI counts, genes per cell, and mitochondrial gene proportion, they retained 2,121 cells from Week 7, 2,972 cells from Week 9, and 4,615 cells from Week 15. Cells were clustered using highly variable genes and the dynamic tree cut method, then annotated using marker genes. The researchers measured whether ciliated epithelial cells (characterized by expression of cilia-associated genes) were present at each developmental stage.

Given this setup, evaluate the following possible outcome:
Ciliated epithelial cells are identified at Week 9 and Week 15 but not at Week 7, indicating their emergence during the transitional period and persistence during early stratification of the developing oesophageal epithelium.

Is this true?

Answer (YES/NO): YES